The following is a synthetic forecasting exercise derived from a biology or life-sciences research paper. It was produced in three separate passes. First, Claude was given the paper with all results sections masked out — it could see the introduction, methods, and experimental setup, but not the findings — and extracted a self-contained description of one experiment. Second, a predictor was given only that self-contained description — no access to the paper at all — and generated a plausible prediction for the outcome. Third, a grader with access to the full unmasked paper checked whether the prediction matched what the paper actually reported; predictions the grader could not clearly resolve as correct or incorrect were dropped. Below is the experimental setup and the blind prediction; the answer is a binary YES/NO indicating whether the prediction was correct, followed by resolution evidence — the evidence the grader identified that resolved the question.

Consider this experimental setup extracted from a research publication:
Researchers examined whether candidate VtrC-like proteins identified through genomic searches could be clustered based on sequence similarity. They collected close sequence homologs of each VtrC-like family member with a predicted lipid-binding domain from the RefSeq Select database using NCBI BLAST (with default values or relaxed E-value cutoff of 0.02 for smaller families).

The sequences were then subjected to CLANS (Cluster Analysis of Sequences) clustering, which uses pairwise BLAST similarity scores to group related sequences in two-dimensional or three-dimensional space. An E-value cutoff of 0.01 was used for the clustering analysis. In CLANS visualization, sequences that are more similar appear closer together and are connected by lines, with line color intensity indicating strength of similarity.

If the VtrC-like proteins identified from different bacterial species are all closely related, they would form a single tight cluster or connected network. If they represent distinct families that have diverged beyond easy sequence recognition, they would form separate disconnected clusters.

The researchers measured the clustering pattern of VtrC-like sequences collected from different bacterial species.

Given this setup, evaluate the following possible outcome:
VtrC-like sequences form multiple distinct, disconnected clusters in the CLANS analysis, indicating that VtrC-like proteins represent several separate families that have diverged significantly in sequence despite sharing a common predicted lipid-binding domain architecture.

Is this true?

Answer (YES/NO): NO